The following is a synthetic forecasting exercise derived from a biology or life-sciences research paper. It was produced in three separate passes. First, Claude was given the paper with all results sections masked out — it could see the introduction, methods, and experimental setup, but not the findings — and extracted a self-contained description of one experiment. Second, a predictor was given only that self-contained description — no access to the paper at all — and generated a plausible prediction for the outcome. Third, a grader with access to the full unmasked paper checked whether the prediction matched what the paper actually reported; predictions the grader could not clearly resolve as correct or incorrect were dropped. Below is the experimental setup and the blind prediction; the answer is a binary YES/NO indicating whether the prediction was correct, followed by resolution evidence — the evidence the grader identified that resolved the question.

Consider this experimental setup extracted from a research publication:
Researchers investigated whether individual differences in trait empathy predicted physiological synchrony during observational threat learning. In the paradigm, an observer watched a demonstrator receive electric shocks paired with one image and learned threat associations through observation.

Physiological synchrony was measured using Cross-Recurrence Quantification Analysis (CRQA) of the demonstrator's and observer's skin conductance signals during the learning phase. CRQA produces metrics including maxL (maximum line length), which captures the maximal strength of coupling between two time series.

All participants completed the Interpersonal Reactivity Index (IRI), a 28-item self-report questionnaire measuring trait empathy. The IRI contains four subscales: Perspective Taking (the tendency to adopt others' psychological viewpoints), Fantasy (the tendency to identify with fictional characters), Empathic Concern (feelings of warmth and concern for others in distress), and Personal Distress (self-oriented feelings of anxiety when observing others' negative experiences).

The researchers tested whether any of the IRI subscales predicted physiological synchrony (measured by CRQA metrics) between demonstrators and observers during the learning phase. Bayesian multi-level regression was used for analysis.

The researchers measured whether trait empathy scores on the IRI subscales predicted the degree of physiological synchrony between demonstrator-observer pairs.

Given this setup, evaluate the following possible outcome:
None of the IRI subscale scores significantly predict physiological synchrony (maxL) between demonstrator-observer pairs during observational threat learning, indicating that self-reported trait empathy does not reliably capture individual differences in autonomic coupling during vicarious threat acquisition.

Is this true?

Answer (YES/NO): YES